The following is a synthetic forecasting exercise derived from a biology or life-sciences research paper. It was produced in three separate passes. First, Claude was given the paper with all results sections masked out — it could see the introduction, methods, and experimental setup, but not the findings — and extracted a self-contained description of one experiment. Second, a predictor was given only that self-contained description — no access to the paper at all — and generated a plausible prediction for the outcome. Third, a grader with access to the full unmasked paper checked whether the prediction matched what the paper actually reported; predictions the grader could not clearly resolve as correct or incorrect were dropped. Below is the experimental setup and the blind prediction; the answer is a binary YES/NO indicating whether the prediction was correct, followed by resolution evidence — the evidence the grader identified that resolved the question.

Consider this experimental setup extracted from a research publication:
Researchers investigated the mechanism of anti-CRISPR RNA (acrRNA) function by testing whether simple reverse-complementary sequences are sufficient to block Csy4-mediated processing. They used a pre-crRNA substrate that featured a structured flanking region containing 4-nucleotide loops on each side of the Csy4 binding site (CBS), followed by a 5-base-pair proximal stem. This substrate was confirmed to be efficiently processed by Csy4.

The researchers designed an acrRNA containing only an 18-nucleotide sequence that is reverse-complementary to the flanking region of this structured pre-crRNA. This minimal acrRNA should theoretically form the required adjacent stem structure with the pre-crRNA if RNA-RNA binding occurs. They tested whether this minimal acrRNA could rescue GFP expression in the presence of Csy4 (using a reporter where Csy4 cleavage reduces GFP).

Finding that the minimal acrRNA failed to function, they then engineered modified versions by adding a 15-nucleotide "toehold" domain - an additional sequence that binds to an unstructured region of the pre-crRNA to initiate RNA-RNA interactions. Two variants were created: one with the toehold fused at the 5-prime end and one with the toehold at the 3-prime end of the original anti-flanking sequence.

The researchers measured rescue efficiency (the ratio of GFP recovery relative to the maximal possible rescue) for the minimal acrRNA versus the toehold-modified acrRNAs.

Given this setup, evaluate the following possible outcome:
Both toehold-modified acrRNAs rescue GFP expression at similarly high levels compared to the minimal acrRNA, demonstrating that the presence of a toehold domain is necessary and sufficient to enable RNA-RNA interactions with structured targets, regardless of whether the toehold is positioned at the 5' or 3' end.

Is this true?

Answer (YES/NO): YES